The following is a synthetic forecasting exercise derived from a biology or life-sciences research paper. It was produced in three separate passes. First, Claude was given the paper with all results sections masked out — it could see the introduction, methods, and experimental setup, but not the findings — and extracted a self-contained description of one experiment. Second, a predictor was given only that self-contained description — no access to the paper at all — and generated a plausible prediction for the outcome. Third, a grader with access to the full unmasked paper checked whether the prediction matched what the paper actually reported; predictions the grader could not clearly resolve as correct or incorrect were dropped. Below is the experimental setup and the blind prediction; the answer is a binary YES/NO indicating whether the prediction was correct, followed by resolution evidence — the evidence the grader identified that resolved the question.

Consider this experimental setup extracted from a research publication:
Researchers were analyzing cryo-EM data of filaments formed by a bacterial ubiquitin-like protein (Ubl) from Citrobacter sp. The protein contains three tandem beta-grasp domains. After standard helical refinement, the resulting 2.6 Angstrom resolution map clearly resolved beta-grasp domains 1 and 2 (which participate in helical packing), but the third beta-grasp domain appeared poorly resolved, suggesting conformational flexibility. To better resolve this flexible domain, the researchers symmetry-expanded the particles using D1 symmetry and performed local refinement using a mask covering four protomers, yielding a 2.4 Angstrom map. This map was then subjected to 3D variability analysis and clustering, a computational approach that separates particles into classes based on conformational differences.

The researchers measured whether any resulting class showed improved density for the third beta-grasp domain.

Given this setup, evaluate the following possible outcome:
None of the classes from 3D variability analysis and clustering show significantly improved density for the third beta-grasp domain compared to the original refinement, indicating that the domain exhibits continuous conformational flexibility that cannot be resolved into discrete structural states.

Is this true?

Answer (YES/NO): NO